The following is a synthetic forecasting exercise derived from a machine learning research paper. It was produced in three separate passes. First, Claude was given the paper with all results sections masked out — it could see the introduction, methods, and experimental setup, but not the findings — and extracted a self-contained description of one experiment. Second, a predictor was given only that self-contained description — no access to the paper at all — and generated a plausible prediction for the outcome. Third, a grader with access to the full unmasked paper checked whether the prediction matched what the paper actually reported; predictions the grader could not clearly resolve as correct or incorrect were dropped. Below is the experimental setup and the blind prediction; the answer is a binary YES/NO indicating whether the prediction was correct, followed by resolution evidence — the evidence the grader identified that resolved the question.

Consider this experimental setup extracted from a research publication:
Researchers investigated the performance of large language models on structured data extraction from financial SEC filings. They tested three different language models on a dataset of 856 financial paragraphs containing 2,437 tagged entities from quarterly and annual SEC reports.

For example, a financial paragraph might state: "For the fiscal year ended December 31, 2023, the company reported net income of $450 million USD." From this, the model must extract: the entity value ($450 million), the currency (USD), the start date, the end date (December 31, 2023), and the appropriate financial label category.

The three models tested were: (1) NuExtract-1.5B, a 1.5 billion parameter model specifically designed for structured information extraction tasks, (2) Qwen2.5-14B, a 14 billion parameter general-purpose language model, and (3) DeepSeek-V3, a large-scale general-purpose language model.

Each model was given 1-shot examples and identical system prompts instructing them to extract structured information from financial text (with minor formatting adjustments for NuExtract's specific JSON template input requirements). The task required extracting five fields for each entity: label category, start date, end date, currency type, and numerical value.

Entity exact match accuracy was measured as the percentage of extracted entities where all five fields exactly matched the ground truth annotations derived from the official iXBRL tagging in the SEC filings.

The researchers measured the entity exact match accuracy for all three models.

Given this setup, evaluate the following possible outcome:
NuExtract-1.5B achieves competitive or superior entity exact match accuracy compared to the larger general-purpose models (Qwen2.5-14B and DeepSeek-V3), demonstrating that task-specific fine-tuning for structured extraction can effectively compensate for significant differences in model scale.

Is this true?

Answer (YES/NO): NO